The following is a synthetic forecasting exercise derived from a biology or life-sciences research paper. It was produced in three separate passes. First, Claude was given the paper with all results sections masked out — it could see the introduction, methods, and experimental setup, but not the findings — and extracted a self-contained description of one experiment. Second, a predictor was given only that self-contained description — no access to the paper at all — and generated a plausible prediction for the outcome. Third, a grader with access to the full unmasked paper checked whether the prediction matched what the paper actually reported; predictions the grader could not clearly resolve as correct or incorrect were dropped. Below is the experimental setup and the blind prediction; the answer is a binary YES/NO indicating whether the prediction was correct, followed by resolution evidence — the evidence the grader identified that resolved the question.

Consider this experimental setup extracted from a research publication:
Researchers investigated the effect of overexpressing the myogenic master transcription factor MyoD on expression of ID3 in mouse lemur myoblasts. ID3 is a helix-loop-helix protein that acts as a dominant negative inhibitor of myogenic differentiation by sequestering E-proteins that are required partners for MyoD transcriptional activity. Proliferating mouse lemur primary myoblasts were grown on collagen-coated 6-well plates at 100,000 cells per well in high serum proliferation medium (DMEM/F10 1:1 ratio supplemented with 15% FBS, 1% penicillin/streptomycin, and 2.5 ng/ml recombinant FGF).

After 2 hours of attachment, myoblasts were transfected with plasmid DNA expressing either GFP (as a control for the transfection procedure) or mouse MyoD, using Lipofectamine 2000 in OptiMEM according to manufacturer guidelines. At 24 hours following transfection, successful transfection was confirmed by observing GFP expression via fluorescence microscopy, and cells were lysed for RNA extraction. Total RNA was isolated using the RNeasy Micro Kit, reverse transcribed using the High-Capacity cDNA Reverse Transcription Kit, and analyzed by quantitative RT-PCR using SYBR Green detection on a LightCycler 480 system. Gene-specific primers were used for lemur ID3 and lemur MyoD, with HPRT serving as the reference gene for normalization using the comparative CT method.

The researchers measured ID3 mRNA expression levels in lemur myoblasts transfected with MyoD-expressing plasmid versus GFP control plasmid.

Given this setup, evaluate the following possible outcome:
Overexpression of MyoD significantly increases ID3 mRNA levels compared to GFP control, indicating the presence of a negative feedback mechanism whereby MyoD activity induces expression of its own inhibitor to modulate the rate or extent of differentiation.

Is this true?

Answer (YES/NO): YES